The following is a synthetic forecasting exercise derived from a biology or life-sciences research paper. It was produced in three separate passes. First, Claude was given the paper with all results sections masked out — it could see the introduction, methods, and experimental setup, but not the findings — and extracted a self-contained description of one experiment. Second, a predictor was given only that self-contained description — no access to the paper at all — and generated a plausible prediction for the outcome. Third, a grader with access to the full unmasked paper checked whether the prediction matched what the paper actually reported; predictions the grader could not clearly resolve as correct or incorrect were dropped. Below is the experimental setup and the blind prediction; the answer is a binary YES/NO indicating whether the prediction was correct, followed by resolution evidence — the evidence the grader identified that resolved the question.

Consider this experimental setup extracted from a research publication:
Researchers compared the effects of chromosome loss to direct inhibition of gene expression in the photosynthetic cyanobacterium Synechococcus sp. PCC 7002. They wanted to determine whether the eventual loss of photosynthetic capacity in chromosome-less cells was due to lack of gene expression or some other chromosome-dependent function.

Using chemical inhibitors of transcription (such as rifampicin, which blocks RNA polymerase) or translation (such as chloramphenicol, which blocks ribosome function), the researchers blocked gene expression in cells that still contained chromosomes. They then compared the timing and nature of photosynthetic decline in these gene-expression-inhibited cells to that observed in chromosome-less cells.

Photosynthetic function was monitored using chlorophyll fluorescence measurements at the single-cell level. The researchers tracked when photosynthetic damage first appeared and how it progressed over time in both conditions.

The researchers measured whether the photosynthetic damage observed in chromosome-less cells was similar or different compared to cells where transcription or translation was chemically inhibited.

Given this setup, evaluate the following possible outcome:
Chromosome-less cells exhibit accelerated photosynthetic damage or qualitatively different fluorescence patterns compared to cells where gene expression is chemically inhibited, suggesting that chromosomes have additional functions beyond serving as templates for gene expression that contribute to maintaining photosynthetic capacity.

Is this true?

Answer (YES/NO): NO